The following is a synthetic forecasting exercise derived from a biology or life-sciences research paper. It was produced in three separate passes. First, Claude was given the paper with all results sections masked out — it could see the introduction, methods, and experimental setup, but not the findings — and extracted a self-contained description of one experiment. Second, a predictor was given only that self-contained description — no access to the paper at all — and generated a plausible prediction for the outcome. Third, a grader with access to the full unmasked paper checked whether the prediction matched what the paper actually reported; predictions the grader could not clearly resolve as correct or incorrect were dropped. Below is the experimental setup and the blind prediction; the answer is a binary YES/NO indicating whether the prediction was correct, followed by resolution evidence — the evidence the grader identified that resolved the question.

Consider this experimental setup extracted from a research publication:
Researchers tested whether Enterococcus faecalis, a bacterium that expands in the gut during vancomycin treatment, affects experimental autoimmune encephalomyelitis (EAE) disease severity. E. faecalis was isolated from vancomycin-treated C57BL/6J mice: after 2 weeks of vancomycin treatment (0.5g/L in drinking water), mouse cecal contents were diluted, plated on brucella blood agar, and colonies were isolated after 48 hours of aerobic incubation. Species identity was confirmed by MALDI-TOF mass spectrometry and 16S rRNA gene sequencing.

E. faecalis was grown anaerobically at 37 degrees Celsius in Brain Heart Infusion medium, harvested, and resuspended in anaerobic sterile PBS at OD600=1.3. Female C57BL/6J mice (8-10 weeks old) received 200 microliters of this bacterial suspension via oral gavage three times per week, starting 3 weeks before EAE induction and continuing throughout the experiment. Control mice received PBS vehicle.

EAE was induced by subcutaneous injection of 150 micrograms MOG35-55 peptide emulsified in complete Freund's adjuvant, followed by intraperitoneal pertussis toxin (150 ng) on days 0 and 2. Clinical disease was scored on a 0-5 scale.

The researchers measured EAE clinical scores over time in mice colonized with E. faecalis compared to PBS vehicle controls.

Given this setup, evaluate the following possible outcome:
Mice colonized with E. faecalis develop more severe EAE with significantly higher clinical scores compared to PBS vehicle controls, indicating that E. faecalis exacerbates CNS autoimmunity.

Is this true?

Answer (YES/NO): NO